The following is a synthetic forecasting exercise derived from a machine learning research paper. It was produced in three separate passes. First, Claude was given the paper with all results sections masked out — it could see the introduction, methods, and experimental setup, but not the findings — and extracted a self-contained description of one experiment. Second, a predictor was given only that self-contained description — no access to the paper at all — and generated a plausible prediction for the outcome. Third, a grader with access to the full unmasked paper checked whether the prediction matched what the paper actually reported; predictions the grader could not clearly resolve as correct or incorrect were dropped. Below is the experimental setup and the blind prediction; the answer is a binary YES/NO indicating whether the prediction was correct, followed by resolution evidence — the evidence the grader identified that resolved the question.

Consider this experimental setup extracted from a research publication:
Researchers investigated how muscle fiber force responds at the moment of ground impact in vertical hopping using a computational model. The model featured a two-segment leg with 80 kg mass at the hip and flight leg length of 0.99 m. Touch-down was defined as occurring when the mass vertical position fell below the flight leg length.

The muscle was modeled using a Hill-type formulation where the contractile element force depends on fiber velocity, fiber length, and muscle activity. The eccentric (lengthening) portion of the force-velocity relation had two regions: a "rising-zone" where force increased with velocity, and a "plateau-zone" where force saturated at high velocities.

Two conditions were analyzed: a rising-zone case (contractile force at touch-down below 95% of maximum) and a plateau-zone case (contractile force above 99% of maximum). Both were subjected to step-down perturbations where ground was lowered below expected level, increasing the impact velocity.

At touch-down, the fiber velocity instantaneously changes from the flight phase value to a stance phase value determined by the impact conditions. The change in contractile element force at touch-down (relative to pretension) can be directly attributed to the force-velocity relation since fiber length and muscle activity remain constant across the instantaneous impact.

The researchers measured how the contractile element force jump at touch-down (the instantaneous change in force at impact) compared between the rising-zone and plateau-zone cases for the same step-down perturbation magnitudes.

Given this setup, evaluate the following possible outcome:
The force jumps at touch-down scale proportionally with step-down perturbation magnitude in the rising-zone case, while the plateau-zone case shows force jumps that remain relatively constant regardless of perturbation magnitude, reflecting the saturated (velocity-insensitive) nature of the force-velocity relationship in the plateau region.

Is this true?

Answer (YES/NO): NO